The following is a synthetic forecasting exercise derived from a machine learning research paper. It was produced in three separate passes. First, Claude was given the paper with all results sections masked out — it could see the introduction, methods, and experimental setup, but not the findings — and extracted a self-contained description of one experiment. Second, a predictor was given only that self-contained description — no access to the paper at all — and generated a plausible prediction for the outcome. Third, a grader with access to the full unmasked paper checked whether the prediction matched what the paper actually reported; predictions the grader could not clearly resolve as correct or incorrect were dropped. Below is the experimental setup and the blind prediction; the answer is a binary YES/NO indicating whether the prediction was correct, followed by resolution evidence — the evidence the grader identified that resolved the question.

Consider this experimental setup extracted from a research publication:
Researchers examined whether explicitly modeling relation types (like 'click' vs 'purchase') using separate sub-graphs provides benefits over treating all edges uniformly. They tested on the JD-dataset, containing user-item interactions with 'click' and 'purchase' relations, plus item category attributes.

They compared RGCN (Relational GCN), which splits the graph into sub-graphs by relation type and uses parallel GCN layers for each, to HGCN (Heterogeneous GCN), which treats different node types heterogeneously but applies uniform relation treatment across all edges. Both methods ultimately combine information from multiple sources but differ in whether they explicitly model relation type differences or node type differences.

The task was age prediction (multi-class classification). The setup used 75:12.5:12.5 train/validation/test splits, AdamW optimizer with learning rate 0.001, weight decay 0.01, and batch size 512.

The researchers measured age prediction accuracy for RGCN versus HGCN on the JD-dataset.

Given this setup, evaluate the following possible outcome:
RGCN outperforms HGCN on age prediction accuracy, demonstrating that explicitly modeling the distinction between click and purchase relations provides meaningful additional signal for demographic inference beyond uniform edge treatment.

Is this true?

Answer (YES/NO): NO